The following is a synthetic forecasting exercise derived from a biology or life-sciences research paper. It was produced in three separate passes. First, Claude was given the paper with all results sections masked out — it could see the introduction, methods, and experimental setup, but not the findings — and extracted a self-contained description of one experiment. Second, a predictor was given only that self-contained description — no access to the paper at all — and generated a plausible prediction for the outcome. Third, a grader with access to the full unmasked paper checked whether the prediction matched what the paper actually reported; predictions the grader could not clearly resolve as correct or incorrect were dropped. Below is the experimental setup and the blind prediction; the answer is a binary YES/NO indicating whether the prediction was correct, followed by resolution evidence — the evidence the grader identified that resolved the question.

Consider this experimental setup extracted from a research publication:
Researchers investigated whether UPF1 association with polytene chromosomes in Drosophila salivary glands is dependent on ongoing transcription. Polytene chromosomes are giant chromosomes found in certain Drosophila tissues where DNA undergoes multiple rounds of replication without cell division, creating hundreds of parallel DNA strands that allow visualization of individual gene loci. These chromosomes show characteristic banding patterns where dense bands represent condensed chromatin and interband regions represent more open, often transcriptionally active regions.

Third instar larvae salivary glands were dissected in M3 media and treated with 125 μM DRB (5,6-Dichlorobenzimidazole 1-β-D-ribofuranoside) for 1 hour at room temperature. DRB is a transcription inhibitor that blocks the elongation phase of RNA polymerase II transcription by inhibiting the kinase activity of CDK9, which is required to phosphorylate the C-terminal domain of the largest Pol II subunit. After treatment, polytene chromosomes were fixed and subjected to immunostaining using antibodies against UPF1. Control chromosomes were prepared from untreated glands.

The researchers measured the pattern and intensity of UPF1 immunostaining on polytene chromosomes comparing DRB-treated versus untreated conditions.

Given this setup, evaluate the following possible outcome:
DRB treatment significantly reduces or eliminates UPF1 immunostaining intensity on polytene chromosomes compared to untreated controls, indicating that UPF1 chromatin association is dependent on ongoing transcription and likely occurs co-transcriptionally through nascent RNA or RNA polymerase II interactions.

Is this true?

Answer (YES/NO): YES